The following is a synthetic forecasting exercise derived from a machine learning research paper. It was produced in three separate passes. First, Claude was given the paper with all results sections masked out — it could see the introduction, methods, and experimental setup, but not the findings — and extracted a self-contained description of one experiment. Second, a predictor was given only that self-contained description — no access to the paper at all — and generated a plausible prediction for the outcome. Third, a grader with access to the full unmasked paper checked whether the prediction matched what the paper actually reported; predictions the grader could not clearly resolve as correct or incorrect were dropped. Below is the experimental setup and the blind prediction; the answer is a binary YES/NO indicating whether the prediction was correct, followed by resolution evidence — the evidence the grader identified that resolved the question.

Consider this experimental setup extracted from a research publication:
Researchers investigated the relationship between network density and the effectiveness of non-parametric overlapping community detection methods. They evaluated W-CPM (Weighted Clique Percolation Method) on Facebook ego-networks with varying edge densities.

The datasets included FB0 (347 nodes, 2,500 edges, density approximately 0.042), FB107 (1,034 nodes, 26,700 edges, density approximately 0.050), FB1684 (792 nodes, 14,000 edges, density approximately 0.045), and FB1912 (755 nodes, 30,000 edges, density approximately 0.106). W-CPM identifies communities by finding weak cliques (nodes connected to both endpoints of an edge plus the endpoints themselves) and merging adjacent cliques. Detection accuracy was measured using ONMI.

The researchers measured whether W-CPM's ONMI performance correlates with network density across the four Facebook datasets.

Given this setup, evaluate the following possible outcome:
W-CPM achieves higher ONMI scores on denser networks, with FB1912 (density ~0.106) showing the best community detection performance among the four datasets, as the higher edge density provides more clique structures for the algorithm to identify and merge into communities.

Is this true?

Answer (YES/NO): NO